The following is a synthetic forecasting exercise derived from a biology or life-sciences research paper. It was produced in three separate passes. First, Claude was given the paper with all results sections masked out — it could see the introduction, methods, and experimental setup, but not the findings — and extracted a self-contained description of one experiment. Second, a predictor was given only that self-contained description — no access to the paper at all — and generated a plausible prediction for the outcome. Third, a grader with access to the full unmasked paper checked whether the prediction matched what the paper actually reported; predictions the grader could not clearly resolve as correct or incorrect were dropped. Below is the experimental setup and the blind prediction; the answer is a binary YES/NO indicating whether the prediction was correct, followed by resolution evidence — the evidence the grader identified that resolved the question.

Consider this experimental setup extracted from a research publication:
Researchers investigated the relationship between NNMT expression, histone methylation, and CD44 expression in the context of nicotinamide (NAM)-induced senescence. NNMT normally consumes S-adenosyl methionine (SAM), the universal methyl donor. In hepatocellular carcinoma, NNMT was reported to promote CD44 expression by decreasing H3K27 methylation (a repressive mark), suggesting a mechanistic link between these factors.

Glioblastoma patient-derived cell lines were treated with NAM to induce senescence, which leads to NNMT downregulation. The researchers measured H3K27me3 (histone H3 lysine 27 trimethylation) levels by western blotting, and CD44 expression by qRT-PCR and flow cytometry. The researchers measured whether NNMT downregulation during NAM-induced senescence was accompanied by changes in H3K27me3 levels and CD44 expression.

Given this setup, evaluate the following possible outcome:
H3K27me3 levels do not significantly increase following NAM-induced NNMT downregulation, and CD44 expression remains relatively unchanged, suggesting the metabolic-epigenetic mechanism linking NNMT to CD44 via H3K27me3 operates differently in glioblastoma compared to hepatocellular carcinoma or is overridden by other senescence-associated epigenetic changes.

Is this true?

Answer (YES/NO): NO